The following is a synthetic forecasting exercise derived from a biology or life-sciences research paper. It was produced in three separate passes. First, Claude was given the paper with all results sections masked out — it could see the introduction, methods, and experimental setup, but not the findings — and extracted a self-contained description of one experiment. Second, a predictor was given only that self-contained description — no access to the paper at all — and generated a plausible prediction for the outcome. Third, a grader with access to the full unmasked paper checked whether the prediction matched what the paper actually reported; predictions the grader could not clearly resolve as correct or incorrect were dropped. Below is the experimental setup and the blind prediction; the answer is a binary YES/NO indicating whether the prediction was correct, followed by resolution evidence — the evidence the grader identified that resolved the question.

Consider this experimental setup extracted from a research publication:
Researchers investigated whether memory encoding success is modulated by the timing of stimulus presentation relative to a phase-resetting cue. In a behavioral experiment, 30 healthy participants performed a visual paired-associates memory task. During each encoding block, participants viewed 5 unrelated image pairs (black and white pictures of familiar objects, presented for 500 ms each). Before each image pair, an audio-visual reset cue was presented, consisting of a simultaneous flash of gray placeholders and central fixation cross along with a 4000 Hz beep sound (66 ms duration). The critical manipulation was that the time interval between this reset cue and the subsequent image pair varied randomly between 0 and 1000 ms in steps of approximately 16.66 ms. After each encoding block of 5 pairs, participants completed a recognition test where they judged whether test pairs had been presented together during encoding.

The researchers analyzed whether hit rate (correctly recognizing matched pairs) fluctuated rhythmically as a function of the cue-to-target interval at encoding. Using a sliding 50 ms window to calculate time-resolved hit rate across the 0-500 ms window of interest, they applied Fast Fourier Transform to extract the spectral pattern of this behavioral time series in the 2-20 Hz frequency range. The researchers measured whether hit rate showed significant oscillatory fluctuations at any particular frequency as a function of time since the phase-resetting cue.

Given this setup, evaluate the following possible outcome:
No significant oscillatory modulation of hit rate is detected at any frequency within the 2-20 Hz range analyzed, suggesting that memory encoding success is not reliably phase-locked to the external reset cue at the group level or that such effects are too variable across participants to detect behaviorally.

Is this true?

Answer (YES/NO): NO